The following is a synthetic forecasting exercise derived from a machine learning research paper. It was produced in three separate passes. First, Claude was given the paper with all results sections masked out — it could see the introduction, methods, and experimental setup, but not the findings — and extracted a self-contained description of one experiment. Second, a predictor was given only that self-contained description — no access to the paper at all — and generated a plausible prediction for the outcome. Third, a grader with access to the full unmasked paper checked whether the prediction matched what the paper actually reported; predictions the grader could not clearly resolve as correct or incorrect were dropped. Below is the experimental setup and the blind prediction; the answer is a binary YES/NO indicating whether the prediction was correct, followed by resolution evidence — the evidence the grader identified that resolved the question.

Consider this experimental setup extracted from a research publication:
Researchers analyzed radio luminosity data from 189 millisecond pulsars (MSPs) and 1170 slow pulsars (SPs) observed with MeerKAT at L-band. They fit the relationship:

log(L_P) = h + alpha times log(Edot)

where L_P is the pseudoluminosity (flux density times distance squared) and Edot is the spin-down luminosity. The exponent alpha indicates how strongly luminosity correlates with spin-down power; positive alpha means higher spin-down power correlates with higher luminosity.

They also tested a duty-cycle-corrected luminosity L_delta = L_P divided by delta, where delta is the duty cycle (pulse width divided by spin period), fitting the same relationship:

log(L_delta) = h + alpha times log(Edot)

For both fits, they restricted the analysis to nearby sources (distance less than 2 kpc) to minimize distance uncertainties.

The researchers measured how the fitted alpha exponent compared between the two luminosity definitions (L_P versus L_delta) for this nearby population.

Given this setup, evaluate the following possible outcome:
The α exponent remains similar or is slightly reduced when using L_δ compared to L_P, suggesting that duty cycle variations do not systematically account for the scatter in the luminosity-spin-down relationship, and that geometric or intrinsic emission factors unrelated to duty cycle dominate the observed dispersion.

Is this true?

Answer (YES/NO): YES